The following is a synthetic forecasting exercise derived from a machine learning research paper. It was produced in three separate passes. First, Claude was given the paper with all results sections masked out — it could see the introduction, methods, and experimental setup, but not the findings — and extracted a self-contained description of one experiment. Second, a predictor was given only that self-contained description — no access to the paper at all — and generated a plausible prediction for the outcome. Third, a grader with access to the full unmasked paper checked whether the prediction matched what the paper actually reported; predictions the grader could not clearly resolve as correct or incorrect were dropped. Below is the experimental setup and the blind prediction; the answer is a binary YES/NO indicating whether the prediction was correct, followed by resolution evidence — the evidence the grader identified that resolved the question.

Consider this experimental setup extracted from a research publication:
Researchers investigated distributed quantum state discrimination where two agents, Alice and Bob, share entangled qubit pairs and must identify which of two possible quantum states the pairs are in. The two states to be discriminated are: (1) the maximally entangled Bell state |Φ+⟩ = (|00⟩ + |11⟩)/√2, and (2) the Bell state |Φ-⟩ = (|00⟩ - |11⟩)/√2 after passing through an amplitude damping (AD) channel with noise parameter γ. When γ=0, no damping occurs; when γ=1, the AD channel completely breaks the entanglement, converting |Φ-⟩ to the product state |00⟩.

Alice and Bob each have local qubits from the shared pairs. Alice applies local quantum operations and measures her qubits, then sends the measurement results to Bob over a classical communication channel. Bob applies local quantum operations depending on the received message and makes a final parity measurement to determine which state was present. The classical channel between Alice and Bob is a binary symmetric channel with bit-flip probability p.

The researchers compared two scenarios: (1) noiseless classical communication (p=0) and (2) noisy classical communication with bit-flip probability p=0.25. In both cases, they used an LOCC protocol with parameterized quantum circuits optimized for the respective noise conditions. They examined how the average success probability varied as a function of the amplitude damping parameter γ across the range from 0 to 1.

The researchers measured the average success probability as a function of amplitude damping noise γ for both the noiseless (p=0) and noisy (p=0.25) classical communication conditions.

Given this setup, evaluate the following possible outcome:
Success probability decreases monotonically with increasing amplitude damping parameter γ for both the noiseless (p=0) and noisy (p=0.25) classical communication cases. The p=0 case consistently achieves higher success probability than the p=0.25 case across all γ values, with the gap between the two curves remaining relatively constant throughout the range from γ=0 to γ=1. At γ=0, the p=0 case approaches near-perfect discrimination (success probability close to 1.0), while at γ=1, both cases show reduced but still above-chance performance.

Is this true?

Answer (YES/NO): NO